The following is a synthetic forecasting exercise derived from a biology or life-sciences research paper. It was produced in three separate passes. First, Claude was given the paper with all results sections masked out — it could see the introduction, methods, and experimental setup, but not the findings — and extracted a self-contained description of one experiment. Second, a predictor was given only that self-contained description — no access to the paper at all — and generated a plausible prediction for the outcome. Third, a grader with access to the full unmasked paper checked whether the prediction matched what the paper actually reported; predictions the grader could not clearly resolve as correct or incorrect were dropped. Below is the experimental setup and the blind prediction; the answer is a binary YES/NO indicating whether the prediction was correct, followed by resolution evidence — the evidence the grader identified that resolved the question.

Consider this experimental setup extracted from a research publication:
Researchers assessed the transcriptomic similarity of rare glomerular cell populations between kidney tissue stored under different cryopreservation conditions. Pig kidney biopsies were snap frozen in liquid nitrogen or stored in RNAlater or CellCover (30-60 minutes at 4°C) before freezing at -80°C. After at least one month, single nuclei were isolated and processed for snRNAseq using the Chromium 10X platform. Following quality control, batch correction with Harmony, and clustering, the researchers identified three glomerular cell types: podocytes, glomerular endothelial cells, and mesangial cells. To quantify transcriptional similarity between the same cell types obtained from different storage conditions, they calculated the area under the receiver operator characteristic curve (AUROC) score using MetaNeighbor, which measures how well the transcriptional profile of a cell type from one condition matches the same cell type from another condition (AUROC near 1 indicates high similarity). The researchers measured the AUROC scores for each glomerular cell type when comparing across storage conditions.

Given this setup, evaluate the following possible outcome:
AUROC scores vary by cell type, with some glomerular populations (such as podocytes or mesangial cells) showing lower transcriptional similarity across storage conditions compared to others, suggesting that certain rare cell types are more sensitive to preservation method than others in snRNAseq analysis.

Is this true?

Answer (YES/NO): NO